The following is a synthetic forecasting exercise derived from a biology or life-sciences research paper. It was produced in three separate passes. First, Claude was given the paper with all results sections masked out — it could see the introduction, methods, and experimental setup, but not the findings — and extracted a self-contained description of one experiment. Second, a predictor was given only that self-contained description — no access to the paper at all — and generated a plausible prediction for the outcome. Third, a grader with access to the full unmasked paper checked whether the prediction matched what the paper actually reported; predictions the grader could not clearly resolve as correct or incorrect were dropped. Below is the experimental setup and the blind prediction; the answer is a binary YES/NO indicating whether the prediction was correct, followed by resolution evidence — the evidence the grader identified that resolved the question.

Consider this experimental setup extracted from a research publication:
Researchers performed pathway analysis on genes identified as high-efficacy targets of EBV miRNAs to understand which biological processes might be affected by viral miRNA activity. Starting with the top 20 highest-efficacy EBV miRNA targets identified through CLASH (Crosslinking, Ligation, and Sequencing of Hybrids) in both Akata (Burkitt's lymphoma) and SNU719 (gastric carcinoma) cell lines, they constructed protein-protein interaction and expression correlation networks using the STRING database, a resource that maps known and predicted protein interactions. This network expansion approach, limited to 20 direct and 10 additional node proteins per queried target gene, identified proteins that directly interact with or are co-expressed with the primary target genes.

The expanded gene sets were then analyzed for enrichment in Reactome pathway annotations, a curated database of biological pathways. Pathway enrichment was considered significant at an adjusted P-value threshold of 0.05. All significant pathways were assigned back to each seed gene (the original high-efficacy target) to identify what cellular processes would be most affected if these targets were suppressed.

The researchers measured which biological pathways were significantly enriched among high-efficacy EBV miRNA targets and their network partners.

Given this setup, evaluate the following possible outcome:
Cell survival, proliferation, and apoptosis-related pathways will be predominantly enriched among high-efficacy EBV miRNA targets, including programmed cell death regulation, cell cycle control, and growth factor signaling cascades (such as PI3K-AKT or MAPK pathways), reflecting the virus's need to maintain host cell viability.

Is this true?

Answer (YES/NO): NO